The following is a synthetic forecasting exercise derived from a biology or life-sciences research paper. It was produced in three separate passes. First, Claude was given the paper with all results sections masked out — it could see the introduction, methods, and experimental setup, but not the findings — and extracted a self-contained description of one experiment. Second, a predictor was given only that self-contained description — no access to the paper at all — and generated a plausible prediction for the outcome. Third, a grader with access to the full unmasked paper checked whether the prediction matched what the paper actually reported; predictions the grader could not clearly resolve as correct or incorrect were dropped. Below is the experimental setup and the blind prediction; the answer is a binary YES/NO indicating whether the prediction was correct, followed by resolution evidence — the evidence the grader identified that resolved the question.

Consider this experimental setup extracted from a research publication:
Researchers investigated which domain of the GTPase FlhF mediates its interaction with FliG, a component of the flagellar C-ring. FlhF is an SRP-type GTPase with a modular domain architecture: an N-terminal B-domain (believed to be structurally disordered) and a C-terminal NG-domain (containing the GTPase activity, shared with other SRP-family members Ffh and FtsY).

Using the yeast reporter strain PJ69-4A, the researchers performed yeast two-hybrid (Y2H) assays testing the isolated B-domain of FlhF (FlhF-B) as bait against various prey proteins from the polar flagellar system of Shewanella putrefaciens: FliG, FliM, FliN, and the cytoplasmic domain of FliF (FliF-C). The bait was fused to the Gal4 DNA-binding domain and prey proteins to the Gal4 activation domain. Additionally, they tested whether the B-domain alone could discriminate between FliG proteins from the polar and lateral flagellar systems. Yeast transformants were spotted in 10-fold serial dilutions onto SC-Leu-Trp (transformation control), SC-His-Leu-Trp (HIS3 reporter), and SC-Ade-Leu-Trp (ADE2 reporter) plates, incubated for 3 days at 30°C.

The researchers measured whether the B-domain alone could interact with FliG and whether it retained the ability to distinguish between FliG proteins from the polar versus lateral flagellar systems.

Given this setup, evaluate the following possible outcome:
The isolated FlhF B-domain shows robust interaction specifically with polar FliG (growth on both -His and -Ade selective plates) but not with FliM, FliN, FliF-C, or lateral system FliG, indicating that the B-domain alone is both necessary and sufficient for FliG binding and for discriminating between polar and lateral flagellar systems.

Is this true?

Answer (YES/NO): YES